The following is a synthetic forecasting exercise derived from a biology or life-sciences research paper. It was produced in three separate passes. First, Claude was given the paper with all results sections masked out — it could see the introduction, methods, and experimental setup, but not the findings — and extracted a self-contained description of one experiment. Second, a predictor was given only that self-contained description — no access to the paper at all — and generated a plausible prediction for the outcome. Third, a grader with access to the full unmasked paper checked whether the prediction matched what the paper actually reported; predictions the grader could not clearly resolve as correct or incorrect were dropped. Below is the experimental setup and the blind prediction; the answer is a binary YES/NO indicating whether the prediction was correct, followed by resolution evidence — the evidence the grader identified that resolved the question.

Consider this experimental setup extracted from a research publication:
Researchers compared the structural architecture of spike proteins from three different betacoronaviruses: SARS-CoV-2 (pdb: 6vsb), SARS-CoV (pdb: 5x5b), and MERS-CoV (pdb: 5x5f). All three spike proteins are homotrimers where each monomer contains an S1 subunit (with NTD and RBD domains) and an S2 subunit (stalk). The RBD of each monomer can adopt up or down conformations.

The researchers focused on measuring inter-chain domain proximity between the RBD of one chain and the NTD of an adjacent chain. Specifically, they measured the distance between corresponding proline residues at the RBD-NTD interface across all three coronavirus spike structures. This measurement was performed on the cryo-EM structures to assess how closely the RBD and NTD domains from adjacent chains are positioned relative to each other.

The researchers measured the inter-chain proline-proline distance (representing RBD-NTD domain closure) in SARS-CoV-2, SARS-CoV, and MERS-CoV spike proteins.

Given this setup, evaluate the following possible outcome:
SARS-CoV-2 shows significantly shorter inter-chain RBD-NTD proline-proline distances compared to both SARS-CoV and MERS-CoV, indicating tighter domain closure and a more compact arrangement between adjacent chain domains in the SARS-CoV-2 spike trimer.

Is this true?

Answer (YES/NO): YES